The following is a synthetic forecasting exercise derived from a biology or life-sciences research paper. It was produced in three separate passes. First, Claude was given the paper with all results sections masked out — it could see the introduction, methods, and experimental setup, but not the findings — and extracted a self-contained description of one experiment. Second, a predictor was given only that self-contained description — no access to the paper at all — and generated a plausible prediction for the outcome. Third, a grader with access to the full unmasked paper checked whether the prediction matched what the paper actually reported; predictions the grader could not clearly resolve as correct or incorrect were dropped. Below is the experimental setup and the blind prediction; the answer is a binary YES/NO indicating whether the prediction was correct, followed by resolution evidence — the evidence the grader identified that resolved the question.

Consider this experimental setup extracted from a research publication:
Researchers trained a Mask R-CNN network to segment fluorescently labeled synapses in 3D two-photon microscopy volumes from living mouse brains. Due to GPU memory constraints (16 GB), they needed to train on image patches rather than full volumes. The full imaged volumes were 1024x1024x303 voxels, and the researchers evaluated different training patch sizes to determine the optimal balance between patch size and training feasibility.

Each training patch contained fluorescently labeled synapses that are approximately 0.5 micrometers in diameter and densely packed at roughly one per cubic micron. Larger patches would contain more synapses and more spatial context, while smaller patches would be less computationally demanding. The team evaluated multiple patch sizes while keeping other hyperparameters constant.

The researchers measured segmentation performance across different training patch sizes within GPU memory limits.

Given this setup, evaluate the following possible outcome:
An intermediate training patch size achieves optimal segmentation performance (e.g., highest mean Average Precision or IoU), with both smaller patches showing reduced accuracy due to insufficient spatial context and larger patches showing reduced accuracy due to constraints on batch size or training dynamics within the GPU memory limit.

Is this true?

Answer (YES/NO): NO